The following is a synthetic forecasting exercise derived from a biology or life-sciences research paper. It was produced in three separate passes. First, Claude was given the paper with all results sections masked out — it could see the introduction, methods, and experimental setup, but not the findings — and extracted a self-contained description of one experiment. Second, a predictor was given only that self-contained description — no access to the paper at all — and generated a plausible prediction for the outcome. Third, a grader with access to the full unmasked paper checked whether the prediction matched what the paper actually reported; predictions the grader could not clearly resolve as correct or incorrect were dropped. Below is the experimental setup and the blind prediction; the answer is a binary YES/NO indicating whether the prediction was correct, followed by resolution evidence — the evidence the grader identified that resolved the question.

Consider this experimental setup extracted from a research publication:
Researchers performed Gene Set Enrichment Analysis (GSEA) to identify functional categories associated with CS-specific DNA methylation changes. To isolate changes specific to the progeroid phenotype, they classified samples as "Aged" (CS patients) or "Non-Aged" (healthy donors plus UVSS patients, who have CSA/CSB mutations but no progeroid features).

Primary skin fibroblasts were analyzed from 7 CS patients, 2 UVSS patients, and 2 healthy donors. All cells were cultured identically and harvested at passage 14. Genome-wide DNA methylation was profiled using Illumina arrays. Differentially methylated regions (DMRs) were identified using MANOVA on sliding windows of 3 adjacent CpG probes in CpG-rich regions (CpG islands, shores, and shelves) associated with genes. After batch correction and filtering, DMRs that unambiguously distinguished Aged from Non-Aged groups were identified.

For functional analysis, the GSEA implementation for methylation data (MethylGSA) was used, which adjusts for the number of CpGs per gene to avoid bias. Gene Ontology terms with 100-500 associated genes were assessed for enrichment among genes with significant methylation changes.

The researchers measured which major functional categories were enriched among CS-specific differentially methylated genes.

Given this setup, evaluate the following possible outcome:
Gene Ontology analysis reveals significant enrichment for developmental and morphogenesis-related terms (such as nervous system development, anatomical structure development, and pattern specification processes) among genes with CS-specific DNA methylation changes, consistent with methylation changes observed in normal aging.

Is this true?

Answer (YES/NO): NO